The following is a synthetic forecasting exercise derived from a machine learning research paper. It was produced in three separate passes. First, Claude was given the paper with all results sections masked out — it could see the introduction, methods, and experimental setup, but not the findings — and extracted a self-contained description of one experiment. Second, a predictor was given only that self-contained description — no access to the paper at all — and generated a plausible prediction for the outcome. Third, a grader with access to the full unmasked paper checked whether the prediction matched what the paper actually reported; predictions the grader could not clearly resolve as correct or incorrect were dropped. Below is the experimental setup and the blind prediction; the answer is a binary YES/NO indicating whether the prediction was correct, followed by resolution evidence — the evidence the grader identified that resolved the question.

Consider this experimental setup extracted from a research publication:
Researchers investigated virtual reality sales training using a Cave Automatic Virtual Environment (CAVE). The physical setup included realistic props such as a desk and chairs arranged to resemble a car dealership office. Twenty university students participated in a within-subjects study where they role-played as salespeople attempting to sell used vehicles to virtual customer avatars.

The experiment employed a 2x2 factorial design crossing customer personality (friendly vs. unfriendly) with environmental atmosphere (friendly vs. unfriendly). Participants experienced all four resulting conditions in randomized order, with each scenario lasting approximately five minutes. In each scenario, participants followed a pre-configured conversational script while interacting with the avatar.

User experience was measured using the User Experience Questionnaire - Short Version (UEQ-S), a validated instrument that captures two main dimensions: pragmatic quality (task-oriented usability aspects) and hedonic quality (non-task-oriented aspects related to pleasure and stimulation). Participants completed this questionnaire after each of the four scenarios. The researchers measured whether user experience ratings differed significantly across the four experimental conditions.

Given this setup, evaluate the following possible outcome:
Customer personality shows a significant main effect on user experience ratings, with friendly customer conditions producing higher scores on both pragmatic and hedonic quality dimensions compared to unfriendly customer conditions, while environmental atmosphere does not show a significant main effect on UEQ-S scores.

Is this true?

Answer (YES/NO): NO